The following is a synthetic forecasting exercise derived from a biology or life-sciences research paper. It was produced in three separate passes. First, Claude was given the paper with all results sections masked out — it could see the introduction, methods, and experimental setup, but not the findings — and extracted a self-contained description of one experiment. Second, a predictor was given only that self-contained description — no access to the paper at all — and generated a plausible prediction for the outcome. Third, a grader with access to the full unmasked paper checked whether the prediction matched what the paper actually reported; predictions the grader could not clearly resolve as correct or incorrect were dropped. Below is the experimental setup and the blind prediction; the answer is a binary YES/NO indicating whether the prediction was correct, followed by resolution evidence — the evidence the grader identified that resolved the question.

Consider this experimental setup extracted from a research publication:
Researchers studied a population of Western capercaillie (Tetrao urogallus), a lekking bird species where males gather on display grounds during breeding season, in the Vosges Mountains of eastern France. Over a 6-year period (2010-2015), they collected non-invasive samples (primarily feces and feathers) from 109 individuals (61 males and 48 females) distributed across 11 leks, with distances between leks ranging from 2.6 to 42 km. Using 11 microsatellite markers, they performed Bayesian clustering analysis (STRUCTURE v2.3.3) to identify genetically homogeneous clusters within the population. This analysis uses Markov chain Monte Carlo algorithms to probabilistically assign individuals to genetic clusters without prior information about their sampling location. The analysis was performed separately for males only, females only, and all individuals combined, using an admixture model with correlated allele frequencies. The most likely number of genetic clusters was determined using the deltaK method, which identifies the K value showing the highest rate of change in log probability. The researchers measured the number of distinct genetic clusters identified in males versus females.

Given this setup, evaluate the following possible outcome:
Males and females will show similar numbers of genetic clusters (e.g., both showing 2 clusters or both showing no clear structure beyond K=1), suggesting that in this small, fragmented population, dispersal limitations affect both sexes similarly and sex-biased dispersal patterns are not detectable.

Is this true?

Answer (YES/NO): NO